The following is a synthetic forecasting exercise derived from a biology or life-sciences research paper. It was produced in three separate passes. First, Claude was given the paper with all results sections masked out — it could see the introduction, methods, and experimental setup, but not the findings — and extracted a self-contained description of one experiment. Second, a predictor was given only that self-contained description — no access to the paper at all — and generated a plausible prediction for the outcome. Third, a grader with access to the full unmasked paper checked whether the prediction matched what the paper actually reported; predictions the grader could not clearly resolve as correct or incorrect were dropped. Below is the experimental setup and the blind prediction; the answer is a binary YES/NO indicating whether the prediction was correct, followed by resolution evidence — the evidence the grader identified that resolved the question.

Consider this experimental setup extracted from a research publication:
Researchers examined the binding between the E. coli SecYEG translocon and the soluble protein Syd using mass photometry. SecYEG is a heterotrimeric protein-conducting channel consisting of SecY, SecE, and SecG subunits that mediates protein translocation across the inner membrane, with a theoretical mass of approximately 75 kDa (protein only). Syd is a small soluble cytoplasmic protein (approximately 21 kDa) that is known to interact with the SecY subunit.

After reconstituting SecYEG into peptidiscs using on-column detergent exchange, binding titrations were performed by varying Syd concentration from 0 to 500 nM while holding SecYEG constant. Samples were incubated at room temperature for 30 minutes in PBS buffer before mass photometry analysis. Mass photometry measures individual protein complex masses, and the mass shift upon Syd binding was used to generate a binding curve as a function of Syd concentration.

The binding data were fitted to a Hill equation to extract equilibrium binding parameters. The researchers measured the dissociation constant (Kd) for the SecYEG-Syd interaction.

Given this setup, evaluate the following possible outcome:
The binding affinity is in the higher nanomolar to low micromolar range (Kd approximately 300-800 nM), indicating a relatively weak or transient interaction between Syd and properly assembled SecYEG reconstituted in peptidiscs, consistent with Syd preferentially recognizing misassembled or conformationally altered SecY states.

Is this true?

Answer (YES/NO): NO